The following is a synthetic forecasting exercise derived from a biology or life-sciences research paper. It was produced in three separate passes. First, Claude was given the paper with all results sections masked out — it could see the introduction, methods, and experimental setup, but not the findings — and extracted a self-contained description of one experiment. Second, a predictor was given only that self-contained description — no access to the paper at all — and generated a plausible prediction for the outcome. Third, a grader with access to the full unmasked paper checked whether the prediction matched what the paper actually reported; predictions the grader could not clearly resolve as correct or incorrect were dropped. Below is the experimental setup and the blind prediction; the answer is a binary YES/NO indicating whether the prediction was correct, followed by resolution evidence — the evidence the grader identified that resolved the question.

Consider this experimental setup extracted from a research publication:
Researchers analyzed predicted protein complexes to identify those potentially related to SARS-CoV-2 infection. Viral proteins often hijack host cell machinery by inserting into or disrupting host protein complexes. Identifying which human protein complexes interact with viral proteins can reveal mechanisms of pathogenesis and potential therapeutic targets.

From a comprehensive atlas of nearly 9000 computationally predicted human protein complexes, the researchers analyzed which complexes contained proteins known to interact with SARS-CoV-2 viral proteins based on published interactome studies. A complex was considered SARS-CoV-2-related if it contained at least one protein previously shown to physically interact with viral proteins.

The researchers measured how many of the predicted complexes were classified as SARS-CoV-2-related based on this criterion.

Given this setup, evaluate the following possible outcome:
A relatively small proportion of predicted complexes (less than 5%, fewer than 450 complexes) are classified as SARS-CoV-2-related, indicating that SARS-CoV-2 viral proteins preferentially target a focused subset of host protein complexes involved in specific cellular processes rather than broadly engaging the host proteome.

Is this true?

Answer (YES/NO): NO